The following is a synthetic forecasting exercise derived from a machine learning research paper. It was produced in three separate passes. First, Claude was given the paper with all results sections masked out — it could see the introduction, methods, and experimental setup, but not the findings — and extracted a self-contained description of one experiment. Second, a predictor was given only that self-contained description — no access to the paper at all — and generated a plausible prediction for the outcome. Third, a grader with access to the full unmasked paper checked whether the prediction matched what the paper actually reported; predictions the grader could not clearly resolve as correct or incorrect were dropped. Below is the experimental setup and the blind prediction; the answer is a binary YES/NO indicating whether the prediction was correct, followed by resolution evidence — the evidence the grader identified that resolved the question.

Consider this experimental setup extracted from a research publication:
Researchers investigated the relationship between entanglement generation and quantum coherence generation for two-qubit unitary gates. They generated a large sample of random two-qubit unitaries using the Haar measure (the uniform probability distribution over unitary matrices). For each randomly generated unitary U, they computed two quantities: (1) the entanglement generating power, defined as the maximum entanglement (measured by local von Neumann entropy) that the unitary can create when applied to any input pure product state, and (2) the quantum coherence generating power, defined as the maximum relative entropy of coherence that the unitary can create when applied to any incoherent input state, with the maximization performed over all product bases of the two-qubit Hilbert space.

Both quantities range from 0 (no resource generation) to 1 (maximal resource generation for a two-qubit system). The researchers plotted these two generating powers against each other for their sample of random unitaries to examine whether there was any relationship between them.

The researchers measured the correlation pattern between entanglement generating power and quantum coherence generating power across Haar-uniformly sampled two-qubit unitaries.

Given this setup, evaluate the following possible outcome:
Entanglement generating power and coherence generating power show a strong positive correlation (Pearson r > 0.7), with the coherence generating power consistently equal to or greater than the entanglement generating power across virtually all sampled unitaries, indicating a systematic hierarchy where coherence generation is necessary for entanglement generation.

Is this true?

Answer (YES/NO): NO